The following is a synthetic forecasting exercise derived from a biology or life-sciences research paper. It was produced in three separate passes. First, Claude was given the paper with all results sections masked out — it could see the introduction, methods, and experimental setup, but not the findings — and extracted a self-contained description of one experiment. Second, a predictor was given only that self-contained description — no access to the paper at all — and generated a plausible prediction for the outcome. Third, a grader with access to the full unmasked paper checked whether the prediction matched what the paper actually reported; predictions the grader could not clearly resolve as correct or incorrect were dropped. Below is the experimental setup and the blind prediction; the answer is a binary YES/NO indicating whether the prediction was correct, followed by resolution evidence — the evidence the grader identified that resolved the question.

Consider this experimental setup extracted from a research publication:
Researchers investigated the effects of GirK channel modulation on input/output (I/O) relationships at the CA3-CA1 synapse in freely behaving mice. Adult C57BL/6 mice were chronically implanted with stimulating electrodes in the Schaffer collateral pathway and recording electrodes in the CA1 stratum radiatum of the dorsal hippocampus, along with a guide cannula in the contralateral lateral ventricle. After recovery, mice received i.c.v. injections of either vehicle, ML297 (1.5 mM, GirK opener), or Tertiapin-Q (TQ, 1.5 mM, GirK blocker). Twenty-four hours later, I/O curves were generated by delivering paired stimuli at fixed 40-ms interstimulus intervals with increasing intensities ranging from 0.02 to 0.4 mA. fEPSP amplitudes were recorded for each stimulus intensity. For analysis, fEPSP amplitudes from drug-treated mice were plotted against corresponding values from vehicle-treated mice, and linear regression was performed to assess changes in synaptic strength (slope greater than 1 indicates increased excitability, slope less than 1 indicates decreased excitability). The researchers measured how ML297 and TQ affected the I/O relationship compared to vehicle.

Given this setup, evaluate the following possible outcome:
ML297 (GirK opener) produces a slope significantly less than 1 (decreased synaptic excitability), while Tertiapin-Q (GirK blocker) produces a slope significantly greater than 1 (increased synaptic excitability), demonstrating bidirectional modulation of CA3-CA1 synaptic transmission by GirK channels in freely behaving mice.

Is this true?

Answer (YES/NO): NO